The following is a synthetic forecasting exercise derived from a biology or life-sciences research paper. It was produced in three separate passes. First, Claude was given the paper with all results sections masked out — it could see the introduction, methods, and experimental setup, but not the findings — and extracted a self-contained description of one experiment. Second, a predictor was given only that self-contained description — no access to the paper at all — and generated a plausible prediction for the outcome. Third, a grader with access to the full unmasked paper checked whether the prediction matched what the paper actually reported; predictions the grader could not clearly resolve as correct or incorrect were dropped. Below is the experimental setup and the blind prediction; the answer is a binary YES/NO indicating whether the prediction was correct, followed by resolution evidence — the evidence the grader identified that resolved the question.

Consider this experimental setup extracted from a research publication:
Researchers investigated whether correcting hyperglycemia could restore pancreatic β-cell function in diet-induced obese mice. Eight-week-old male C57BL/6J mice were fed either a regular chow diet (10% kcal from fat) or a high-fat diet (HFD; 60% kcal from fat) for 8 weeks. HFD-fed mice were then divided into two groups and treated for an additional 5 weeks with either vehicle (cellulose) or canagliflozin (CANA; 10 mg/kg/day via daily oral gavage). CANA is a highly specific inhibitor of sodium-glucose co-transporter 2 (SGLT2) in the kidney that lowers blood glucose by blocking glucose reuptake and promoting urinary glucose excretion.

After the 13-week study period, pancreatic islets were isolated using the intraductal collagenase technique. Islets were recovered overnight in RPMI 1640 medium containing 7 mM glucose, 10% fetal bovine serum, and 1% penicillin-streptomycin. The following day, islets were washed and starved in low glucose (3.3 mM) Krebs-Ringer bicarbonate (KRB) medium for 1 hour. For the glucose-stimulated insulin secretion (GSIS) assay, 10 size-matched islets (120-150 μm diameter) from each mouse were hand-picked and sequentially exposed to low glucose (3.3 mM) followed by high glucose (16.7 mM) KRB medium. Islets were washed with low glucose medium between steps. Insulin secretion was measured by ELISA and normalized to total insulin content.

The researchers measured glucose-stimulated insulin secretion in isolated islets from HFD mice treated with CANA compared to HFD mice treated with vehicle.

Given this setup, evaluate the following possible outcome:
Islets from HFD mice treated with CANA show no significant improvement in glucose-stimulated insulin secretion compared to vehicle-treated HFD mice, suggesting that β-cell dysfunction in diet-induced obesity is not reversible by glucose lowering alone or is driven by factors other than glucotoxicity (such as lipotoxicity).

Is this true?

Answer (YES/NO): YES